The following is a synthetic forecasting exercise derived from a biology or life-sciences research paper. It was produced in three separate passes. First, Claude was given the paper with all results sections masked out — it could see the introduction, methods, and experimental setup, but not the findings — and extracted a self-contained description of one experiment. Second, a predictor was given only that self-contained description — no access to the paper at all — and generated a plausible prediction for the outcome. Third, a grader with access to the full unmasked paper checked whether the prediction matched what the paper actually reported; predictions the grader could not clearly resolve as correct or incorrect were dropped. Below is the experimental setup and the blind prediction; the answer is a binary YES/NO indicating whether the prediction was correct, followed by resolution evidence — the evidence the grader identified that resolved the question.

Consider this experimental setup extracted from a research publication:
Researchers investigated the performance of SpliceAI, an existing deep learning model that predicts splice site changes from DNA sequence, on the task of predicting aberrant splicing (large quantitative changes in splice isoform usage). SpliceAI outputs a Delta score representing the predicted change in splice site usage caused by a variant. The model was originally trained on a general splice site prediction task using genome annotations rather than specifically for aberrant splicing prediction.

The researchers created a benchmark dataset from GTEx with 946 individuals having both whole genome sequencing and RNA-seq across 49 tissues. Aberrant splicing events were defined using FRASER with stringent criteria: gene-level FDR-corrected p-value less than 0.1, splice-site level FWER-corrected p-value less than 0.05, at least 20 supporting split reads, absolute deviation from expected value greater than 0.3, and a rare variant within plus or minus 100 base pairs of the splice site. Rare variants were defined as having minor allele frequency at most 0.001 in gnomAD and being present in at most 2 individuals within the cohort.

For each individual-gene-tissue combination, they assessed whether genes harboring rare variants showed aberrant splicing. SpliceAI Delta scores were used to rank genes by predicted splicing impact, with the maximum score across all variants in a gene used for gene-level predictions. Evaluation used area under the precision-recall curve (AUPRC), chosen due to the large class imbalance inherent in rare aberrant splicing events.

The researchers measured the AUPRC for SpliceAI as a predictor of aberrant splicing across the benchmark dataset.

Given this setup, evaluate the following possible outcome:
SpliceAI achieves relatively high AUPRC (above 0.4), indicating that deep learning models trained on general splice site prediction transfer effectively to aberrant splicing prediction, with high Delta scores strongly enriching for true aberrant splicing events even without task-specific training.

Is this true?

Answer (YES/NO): NO